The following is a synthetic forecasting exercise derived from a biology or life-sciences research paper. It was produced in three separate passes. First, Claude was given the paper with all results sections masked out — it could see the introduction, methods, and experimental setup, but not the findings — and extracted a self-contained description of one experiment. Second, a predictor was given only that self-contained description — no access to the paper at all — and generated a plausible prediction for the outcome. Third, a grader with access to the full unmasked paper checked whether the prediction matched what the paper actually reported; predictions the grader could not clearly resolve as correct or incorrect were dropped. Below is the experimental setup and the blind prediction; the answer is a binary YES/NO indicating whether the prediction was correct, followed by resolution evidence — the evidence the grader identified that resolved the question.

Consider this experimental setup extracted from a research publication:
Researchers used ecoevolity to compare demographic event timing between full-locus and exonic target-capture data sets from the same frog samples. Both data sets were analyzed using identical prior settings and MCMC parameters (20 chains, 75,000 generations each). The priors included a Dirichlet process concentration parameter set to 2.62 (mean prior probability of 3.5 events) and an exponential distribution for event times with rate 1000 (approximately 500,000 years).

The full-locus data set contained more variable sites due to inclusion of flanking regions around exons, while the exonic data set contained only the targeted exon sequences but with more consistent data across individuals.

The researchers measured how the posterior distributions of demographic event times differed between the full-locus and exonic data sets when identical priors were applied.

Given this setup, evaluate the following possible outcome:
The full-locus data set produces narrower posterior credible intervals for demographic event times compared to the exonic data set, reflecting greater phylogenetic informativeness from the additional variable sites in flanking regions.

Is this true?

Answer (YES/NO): NO